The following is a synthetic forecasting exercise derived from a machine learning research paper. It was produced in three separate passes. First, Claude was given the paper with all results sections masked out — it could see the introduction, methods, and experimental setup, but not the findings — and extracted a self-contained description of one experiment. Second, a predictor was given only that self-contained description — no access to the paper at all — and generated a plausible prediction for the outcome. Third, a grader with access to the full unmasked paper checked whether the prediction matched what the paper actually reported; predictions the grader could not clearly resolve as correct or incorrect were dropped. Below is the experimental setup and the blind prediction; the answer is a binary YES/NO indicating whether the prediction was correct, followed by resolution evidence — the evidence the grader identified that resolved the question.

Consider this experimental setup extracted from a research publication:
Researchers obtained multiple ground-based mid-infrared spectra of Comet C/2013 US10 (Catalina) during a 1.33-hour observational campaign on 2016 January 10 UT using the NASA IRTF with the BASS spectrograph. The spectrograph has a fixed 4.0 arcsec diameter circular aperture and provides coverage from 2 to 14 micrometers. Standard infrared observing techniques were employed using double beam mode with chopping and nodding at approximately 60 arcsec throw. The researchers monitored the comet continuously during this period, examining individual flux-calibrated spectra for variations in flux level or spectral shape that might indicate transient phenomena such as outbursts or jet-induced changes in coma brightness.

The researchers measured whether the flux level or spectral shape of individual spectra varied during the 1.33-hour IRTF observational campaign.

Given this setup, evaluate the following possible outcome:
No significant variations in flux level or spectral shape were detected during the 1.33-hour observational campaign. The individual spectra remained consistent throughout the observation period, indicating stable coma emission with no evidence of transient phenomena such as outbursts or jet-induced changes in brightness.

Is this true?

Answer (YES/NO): YES